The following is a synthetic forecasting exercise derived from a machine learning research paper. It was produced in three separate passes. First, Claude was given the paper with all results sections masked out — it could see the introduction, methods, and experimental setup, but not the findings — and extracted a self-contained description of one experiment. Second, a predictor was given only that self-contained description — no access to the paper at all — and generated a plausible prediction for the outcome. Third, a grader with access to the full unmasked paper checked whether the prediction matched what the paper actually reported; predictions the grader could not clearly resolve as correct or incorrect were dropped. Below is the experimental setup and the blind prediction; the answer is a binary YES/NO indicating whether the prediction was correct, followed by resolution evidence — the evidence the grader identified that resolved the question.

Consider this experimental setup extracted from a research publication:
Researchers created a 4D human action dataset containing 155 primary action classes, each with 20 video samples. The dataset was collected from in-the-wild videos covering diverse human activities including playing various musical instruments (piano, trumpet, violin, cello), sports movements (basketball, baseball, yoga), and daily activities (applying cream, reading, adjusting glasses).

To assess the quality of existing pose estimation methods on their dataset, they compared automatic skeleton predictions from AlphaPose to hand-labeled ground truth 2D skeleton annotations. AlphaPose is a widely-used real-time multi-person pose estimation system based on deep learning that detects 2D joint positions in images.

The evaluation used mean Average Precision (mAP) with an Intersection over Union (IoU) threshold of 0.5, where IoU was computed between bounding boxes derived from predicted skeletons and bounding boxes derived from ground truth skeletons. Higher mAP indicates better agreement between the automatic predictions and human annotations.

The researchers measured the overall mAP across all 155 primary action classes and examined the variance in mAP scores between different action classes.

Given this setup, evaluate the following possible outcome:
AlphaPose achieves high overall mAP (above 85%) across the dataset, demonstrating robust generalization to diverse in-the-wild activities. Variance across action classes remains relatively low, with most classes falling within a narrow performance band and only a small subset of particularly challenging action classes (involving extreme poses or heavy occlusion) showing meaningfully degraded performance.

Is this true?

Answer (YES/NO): NO